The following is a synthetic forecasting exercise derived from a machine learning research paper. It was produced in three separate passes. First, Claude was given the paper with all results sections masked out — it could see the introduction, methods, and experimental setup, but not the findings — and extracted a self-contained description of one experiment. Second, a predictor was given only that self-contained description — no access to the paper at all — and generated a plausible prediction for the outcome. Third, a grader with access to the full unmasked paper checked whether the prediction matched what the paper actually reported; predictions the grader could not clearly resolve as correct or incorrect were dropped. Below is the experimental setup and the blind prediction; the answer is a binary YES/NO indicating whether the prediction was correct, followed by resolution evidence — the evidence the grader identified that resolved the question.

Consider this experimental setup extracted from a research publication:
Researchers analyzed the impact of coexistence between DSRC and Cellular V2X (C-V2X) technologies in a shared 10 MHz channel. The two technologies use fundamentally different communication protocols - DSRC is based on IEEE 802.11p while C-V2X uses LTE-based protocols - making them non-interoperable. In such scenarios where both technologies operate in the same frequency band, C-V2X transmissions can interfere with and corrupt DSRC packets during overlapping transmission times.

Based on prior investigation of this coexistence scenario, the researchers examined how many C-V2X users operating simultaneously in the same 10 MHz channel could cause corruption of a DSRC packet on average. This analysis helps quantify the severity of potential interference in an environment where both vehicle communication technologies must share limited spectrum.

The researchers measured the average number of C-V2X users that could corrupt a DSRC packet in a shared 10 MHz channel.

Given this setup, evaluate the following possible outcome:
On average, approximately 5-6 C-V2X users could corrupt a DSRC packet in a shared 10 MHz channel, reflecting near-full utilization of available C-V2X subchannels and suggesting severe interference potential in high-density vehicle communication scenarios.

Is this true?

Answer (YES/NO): NO